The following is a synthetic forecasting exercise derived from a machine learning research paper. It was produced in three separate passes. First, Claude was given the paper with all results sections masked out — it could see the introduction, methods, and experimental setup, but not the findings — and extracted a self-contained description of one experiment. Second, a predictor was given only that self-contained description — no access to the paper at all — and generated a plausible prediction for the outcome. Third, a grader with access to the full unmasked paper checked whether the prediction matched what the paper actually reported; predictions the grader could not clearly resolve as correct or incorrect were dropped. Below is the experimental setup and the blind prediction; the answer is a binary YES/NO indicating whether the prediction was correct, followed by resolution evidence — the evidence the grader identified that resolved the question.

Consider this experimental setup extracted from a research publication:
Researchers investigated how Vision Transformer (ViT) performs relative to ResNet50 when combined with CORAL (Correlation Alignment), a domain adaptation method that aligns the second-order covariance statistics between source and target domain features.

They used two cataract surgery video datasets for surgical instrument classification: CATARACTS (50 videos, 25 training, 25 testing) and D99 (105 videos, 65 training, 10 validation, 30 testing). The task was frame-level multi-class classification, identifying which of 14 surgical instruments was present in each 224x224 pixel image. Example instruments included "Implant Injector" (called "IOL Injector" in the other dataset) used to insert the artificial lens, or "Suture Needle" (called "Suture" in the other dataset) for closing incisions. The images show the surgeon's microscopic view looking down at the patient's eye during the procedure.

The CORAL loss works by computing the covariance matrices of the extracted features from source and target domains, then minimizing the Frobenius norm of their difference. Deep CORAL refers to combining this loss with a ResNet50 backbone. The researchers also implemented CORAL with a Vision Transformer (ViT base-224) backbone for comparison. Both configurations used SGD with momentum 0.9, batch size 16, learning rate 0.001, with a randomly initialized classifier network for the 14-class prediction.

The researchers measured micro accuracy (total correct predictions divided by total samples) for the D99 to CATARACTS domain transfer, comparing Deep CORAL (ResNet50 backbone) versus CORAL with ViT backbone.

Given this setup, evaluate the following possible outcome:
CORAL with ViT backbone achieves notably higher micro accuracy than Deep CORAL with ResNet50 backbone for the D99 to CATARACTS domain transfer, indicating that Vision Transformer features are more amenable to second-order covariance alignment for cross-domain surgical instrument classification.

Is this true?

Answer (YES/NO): YES